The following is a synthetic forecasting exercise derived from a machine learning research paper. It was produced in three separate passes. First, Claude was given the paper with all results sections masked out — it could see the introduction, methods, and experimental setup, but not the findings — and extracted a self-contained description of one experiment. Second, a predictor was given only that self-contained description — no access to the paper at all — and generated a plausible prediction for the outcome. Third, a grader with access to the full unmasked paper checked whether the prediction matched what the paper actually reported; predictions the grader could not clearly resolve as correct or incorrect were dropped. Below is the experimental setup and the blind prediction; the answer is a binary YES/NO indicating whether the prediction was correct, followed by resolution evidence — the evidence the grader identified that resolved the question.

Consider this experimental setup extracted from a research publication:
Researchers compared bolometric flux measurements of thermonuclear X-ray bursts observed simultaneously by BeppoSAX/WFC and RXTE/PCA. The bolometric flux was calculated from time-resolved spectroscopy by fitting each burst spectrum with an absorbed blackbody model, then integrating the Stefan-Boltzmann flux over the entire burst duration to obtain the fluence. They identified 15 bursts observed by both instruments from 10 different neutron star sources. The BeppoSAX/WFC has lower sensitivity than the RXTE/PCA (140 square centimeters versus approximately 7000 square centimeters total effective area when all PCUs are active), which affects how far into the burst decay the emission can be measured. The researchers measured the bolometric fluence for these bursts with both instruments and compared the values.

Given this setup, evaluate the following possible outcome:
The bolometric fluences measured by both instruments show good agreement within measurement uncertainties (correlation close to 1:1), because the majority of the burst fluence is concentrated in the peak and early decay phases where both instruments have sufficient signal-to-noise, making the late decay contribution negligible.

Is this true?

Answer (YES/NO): NO